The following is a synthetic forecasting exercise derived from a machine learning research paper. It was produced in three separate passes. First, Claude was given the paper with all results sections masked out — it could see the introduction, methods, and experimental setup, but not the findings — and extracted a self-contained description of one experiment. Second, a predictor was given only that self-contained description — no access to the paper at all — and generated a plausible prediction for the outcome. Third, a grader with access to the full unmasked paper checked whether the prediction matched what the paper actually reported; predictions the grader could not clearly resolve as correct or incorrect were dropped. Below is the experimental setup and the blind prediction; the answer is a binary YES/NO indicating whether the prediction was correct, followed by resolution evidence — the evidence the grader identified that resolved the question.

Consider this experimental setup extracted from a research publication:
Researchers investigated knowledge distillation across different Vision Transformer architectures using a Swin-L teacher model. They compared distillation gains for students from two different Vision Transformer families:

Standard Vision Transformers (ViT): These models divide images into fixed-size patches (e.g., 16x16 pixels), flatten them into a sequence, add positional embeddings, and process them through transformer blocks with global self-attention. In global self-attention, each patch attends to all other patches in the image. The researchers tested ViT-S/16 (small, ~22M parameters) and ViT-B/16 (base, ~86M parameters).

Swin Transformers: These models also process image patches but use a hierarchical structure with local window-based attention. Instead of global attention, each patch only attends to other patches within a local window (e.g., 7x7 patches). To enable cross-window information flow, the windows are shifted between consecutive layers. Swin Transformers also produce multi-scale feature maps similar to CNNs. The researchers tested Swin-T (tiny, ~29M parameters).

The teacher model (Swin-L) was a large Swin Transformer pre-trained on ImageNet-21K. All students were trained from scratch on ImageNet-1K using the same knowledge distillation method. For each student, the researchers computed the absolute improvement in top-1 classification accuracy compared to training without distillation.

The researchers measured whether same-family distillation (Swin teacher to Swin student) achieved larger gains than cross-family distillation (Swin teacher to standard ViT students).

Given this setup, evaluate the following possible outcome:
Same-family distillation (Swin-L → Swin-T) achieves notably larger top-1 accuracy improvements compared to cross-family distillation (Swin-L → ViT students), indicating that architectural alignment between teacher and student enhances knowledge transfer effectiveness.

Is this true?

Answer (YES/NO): NO